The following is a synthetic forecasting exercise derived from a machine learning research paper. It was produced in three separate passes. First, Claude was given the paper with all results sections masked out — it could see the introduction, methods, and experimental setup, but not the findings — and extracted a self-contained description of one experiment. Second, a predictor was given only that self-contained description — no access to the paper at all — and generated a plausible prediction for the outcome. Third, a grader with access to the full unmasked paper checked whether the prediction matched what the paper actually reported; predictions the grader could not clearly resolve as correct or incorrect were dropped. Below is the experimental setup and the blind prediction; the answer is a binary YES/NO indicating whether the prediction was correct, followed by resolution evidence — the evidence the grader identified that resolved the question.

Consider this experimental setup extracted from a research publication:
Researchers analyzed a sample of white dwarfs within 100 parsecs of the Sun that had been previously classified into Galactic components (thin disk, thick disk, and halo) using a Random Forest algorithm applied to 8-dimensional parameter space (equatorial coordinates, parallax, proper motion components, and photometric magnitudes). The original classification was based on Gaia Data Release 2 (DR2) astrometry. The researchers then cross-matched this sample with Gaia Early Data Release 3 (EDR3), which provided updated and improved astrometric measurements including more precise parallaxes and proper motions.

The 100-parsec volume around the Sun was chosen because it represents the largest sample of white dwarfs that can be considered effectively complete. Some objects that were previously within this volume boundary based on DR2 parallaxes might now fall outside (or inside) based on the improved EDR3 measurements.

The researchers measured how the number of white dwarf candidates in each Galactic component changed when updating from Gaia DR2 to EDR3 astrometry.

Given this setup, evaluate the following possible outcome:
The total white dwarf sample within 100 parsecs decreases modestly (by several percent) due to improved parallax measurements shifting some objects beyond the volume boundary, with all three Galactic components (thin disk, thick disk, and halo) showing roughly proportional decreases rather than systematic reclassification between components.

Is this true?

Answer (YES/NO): YES